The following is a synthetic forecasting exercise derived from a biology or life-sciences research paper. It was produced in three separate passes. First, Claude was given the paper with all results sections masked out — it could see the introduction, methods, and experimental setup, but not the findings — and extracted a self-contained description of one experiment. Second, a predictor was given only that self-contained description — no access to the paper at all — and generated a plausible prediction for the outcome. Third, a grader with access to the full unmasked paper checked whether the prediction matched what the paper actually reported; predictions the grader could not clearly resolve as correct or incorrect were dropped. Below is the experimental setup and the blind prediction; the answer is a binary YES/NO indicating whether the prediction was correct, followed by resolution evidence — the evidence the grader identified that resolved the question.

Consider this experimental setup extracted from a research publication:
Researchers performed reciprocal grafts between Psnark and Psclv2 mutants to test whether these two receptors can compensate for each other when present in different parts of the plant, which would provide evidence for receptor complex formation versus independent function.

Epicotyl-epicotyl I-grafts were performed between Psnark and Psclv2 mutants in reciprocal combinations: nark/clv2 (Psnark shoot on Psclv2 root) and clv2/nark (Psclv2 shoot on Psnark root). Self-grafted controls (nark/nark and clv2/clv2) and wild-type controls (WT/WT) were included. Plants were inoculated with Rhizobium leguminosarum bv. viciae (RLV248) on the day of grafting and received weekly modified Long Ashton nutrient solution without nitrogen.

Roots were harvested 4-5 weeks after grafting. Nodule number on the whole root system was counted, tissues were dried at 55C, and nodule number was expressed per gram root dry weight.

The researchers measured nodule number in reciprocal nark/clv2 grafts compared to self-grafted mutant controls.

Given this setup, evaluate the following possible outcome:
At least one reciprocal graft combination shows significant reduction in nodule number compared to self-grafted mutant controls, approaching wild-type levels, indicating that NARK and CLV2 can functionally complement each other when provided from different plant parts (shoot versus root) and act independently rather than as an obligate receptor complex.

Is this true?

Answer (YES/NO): NO